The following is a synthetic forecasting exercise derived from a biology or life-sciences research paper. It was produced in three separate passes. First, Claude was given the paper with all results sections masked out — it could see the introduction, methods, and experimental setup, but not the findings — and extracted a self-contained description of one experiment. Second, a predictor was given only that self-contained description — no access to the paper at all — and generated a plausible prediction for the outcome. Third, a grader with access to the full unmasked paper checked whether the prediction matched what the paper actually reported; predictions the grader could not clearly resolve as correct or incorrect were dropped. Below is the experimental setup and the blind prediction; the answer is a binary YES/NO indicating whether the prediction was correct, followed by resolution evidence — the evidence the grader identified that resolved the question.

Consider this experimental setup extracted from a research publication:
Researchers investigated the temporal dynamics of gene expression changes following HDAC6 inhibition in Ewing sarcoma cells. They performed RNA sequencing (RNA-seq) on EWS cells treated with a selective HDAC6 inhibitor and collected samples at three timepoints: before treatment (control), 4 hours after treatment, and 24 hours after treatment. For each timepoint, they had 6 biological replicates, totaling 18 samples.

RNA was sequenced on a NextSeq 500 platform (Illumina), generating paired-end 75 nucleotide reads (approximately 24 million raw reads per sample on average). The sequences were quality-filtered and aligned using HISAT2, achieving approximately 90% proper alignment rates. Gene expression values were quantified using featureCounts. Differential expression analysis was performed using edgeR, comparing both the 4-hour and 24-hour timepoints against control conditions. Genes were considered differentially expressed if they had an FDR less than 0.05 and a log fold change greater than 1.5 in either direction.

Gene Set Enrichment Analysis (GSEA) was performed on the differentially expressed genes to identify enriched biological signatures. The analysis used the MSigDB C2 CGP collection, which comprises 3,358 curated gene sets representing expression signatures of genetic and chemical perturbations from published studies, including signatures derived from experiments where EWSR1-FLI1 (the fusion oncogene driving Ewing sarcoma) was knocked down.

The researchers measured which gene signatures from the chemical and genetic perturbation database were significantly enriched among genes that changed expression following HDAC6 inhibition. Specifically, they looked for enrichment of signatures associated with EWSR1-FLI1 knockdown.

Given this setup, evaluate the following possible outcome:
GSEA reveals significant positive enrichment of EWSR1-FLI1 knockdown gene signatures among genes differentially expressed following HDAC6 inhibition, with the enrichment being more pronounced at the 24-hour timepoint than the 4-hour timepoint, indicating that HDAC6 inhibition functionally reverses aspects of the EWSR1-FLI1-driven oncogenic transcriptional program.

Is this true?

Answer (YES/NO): NO